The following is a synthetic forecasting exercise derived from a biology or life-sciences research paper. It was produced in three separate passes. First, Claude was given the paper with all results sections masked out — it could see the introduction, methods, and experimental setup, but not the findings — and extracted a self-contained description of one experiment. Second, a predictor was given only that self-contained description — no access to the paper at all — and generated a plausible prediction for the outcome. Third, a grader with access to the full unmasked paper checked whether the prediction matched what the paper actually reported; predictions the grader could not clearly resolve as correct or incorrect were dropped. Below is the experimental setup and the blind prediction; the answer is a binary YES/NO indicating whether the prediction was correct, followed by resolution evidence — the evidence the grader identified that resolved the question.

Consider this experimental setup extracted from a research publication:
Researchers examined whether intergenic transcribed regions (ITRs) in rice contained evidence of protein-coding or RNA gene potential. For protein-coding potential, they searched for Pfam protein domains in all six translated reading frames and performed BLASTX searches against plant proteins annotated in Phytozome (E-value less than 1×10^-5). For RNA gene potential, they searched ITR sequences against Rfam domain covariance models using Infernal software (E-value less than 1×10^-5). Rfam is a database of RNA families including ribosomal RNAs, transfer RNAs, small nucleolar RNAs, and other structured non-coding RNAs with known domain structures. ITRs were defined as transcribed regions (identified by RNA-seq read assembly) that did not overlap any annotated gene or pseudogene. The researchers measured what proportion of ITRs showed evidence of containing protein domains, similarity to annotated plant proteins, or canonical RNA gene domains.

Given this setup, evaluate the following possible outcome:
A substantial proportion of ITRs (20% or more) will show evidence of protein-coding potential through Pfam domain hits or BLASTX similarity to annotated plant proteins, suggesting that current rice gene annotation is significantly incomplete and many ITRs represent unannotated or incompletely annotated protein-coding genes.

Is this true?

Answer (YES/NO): NO